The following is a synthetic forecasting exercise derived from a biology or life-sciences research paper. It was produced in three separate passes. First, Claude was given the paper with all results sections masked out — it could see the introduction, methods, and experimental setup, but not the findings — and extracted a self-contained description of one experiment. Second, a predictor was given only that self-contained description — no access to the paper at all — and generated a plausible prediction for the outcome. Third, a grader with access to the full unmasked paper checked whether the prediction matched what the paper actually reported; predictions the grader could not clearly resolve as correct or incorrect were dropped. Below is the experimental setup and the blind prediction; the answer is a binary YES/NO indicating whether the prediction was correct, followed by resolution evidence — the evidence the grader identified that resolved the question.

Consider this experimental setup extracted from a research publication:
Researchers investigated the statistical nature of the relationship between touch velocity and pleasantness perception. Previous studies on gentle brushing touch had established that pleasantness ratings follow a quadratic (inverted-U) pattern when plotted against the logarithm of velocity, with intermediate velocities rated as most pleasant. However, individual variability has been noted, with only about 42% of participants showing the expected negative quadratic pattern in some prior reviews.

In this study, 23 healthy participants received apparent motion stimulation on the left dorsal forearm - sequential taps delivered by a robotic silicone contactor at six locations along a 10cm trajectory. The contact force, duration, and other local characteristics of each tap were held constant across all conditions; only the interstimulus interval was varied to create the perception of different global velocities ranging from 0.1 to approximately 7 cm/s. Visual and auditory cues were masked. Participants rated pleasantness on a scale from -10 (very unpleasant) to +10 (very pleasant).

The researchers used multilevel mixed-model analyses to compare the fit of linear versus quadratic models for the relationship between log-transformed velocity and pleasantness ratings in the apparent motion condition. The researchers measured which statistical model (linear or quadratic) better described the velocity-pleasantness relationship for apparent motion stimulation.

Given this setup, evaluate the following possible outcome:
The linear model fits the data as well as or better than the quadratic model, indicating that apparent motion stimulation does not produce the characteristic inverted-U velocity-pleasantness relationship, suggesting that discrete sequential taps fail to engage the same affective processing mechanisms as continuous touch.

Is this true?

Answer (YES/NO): NO